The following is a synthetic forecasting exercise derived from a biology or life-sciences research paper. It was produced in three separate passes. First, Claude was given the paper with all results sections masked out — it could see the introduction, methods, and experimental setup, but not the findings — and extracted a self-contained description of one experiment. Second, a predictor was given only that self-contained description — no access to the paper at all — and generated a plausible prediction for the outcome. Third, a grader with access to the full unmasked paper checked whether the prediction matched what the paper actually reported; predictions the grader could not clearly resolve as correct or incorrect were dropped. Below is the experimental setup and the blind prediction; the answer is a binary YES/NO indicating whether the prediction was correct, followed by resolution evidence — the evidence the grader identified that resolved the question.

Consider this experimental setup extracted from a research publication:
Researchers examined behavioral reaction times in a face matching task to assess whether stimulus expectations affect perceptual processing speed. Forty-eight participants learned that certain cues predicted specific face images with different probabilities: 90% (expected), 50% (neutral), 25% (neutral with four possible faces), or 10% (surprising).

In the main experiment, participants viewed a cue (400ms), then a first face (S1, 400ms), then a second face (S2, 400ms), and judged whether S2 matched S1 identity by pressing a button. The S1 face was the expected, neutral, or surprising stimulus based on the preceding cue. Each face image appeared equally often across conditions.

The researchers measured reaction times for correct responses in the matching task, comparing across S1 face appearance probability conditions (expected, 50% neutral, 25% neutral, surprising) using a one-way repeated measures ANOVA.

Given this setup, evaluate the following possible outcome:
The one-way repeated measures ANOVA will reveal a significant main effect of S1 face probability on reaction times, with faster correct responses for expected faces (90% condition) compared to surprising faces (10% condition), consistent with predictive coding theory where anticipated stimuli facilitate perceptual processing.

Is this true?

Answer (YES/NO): NO